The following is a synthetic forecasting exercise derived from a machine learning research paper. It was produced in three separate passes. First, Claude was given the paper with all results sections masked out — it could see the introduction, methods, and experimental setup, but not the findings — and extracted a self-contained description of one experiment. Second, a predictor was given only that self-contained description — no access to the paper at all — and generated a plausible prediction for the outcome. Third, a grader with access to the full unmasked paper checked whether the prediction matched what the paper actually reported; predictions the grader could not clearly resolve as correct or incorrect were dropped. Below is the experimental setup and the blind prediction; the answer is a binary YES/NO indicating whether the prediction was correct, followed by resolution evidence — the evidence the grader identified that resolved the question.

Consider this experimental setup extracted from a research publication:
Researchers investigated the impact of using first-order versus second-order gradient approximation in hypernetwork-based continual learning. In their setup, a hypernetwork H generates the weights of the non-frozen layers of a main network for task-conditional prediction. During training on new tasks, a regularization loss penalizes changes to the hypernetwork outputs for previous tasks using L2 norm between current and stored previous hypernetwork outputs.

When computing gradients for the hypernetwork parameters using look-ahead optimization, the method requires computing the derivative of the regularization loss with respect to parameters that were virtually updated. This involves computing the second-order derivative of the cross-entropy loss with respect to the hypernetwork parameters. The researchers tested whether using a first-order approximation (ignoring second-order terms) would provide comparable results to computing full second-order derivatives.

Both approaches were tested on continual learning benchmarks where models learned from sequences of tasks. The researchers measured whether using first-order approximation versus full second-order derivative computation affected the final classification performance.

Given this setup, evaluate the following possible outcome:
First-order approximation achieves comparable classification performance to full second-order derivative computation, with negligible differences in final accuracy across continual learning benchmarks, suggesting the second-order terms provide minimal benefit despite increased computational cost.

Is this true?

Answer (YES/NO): YES